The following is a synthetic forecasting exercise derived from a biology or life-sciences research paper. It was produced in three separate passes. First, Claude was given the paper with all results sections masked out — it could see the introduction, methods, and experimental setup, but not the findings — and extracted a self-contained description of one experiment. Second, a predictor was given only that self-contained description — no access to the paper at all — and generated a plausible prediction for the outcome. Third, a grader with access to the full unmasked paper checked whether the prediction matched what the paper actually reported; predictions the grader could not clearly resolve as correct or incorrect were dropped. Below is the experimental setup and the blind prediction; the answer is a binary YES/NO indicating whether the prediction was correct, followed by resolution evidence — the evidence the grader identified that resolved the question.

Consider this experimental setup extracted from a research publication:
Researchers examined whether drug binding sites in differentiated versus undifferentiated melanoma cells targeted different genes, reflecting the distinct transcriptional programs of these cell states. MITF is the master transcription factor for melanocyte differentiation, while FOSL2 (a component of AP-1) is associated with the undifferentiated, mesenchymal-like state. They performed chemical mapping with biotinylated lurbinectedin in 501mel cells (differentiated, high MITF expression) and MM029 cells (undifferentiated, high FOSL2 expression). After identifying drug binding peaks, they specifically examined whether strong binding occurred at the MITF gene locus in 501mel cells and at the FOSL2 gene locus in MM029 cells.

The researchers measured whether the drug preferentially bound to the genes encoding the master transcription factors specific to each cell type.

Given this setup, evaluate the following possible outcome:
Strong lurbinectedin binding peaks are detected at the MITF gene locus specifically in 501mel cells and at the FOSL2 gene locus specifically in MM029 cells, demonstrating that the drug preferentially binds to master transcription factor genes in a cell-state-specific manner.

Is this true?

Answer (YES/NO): YES